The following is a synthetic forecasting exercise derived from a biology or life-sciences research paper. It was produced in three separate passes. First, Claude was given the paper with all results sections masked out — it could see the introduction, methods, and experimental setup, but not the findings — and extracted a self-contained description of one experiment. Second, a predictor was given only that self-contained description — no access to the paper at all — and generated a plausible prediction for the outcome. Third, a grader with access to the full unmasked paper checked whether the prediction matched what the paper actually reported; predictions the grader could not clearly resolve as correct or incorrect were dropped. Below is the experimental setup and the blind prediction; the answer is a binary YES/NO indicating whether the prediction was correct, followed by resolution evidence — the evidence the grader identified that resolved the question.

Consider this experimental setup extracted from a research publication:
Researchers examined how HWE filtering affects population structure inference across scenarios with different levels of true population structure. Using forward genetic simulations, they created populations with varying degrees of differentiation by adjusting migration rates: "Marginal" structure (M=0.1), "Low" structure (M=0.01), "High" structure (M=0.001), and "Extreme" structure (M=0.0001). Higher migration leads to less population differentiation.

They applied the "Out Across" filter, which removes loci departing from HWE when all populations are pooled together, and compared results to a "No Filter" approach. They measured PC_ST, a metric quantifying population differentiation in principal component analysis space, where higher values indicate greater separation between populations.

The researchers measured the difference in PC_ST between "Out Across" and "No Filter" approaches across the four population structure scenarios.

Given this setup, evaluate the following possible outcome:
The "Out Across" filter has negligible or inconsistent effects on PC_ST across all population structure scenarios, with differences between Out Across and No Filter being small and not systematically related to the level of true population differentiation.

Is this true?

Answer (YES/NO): NO